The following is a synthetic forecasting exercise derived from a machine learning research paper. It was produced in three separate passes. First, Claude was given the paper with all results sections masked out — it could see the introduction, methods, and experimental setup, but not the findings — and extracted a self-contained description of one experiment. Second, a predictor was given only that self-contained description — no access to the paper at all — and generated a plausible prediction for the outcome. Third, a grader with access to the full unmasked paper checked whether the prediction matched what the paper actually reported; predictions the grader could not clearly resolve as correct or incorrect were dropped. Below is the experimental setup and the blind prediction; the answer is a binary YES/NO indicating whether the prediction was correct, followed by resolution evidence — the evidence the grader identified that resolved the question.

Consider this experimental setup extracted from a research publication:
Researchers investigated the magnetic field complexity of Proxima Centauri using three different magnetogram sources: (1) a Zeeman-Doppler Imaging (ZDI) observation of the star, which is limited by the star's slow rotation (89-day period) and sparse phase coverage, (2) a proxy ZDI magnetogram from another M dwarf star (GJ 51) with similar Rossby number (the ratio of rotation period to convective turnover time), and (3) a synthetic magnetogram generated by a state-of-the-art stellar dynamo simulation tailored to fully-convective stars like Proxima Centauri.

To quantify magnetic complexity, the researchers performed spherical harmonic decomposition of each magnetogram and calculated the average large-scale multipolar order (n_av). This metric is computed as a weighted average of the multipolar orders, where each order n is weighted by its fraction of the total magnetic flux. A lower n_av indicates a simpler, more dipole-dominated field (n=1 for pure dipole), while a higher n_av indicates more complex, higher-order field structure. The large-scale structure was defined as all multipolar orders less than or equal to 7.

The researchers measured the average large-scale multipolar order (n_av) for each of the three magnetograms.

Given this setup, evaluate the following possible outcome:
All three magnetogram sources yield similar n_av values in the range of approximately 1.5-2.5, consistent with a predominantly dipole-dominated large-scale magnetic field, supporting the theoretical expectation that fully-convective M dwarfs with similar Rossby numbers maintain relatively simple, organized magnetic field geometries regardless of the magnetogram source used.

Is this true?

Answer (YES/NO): NO